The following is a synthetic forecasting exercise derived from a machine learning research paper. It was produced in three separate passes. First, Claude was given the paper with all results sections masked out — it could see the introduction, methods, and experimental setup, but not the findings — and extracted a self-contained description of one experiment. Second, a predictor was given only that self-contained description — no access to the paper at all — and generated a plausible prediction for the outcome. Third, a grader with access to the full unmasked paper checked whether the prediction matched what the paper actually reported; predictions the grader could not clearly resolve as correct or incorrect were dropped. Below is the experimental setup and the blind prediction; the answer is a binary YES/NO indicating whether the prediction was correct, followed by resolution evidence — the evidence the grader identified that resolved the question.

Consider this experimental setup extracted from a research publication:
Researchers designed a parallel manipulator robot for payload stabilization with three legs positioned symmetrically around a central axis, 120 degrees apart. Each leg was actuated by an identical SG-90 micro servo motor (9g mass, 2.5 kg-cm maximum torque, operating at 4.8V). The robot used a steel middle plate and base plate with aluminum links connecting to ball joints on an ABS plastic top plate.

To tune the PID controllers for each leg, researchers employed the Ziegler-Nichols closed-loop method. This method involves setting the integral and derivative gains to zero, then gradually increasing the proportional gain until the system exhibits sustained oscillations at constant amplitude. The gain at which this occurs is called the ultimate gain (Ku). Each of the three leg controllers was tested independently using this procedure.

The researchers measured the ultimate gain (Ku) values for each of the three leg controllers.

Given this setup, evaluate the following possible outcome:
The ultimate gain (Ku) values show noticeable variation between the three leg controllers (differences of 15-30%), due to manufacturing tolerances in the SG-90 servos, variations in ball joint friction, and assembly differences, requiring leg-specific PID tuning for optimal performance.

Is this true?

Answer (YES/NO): NO